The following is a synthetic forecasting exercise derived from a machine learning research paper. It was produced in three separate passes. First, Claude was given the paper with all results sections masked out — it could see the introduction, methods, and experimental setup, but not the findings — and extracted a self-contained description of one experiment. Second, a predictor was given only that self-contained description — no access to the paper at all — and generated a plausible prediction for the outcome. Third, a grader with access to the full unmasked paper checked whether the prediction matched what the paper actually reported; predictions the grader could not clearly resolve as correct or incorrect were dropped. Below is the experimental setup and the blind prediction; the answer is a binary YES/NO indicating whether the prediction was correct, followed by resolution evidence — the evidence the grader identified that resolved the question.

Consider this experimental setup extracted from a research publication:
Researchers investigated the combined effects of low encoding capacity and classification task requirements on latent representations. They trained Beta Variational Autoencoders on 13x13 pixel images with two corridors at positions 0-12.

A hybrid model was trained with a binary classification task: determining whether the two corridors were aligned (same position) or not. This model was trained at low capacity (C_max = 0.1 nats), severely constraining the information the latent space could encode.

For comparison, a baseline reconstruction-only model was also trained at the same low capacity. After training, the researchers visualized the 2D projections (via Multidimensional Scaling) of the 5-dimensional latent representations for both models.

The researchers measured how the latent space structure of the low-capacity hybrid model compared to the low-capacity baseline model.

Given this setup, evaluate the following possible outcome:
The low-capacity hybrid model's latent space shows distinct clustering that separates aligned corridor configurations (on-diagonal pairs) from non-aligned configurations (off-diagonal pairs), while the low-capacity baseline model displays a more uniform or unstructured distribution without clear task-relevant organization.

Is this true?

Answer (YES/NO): NO